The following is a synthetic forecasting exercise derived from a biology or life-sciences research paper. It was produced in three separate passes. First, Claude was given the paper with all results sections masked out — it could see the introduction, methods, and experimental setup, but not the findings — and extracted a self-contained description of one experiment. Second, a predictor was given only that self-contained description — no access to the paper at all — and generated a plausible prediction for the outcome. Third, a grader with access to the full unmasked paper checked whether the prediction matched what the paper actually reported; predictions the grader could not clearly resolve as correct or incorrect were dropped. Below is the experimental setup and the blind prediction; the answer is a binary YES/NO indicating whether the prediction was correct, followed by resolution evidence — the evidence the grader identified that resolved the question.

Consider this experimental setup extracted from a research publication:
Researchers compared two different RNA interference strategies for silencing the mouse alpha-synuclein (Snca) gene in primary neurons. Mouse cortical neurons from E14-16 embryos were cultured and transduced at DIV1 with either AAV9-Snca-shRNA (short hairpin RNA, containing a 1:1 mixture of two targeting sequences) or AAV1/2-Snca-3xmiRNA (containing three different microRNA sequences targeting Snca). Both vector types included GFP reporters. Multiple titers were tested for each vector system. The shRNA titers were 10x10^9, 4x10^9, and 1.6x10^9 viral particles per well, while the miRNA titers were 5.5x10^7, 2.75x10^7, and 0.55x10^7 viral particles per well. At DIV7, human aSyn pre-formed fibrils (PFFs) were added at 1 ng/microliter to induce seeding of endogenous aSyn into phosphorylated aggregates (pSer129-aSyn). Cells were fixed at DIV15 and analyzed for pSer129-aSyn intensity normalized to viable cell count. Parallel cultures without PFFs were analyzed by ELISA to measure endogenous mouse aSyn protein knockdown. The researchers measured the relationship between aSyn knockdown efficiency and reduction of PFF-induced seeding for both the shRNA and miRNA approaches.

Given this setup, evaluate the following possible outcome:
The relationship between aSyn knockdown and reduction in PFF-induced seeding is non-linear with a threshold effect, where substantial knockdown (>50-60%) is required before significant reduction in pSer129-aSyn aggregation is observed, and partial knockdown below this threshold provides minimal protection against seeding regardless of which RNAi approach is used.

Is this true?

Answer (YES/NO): NO